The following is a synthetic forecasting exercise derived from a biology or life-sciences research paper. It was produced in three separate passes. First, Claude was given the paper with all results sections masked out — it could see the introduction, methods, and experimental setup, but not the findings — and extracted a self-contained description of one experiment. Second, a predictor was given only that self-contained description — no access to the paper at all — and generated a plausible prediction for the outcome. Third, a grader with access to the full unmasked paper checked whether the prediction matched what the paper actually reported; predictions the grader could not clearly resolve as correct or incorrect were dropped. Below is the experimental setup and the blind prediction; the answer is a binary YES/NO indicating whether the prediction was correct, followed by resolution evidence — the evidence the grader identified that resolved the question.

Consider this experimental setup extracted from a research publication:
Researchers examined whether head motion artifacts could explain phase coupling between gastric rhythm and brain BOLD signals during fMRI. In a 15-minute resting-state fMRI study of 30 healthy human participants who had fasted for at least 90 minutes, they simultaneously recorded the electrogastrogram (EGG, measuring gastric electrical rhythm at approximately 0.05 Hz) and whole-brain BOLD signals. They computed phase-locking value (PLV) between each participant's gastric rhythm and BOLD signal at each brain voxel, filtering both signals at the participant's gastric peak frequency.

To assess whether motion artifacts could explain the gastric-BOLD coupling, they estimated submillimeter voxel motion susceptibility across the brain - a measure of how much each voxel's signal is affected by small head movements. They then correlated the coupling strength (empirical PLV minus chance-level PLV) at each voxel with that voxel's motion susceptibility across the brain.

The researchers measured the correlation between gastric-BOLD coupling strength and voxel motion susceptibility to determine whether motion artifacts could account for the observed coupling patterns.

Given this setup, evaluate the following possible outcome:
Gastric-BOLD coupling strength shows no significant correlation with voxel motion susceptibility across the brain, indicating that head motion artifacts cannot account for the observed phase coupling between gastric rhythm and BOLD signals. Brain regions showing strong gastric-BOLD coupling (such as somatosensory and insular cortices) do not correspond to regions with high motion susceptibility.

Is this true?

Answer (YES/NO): YES